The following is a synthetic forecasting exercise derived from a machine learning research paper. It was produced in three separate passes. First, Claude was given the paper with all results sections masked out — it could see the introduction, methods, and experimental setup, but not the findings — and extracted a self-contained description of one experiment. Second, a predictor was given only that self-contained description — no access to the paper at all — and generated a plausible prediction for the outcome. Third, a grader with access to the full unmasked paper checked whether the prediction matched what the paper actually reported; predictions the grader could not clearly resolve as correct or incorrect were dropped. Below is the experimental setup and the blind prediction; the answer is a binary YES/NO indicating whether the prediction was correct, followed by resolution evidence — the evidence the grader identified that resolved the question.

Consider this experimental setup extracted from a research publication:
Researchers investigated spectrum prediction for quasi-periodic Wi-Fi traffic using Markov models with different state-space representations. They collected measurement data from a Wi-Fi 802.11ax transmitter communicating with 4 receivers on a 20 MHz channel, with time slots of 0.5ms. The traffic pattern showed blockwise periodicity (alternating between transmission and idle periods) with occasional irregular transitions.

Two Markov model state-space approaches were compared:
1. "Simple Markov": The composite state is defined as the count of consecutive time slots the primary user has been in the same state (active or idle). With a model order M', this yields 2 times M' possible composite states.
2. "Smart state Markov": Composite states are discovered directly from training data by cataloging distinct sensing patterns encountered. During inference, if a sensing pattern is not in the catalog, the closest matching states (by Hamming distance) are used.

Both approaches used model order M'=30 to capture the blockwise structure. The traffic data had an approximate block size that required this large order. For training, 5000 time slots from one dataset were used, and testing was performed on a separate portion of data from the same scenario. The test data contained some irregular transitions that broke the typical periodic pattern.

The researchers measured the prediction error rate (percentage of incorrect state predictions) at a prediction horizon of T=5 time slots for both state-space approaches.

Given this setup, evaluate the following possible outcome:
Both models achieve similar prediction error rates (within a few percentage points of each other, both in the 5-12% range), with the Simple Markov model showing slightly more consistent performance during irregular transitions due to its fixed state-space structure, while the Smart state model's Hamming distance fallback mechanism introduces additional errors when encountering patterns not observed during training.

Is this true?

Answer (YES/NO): NO